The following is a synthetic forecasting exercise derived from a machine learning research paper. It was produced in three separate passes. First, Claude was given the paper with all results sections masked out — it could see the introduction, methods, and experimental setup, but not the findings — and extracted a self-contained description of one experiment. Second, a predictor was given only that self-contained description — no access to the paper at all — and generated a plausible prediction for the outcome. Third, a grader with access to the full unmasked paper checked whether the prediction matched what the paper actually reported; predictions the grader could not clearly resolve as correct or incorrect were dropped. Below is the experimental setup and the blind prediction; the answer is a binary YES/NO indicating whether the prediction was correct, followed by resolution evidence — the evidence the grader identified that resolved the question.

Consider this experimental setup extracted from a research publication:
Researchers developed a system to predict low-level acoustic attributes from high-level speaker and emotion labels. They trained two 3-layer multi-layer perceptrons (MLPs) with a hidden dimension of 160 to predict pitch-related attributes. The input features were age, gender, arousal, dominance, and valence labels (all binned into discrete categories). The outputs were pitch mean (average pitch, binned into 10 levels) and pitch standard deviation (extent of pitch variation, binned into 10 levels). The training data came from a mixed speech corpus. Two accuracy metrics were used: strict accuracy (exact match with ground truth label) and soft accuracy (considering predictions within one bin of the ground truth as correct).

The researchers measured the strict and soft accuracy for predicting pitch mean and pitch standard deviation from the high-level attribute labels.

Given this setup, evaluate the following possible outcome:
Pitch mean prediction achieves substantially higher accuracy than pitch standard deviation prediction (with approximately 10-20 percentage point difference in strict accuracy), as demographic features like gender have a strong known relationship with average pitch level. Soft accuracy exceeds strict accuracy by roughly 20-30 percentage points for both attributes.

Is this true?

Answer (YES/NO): NO